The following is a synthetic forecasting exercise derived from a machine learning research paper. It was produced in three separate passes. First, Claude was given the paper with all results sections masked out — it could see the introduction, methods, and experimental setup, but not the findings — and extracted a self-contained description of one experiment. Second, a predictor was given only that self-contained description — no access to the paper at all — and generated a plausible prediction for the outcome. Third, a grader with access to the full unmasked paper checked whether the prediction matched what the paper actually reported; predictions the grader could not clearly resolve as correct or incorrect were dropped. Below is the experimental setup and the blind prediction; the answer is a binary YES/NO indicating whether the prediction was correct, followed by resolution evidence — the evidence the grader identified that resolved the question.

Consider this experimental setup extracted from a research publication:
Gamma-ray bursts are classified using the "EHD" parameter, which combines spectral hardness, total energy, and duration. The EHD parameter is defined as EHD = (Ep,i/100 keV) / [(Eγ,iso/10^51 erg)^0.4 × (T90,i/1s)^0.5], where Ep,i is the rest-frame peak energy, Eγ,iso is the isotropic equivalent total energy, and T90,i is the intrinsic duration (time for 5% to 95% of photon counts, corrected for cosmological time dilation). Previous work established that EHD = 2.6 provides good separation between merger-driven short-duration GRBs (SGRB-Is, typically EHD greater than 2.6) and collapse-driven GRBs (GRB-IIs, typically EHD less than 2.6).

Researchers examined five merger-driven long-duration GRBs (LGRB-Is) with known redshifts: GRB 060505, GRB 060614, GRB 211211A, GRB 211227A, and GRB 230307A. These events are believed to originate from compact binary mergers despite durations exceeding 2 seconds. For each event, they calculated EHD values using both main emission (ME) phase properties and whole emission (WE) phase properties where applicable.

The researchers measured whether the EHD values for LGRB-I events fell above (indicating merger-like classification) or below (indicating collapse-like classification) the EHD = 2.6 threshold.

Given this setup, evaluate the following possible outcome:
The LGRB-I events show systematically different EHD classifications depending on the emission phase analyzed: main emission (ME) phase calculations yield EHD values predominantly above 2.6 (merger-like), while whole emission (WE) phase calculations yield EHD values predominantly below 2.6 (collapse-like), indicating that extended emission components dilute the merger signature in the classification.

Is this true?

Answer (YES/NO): NO